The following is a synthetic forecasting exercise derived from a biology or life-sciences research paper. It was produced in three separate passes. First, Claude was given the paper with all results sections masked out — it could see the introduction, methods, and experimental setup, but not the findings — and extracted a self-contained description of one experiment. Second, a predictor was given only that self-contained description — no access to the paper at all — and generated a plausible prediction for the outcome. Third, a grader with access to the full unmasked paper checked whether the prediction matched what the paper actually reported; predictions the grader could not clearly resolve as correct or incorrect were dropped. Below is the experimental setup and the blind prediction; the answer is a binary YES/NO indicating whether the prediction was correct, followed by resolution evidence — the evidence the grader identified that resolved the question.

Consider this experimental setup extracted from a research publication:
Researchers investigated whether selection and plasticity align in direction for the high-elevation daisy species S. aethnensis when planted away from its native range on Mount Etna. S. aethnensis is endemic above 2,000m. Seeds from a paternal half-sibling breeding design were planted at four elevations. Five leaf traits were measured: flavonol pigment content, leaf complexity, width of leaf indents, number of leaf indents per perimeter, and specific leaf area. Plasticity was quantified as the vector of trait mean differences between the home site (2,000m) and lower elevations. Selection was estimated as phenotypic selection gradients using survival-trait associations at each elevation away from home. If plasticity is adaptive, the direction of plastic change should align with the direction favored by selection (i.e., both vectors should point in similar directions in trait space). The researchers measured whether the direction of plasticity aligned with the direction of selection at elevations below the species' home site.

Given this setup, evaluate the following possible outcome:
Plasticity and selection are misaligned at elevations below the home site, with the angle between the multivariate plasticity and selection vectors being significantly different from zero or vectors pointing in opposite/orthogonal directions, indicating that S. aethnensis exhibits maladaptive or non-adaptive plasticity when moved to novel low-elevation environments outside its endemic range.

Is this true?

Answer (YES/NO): YES